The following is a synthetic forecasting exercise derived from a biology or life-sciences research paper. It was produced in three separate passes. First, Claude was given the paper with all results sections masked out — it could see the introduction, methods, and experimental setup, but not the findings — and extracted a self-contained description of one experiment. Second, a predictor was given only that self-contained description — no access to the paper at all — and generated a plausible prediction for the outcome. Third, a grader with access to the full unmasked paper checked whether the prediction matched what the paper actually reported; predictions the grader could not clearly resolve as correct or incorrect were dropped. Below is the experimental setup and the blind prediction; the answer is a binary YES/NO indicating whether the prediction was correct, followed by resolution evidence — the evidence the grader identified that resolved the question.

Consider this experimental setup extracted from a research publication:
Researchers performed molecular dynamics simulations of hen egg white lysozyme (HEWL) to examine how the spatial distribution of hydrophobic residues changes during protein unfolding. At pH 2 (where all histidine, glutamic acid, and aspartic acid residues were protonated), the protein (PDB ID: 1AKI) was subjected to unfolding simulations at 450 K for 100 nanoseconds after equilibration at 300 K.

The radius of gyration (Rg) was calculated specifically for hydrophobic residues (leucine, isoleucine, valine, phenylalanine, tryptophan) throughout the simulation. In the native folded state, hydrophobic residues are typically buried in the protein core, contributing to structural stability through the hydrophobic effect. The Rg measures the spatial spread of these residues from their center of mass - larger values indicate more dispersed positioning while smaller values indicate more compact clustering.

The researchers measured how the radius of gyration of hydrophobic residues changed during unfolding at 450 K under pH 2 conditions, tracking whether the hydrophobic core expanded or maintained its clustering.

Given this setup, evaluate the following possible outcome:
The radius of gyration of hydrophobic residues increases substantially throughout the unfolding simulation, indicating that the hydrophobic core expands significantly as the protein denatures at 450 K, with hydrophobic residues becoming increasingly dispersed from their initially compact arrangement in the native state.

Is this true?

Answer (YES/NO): NO